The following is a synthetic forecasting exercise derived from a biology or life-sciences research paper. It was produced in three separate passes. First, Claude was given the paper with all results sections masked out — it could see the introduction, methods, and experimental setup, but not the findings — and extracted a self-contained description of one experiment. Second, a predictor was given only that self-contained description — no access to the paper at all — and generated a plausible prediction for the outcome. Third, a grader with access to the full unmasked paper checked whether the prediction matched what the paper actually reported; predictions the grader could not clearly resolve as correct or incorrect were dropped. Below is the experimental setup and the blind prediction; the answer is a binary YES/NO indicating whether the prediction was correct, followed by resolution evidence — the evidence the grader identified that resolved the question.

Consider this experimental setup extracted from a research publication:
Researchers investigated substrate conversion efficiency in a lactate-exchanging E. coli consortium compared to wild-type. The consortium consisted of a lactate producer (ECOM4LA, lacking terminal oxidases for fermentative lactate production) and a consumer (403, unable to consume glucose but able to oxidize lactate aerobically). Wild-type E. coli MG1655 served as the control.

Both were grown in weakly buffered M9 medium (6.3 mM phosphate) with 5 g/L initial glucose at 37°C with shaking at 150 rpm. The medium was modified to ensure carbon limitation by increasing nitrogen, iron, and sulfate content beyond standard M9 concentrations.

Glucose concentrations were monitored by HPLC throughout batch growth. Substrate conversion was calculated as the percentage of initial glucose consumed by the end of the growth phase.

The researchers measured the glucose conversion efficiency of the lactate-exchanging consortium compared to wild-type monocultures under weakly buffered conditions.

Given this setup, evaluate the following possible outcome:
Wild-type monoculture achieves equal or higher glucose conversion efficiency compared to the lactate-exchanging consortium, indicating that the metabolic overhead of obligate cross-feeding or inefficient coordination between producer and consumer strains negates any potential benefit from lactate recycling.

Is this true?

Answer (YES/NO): NO